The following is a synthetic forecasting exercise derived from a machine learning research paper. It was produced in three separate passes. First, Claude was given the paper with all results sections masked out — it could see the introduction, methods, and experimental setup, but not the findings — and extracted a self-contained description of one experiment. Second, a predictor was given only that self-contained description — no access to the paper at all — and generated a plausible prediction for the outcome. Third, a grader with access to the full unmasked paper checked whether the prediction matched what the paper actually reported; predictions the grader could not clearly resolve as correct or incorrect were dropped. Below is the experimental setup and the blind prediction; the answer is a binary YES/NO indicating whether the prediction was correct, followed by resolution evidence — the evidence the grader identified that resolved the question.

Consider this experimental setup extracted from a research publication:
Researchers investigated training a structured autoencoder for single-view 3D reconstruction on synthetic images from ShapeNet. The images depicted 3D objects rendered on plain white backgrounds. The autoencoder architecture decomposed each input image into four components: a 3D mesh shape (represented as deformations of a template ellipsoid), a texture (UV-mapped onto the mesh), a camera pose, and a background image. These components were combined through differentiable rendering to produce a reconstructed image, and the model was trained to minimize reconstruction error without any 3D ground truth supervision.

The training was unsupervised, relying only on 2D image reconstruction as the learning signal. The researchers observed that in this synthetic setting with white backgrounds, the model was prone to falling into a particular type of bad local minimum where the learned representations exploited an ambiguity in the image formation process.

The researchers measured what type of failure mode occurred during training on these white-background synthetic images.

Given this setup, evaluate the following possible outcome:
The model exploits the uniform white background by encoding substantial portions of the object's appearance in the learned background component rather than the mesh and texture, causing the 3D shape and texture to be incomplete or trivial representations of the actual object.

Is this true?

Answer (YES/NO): NO